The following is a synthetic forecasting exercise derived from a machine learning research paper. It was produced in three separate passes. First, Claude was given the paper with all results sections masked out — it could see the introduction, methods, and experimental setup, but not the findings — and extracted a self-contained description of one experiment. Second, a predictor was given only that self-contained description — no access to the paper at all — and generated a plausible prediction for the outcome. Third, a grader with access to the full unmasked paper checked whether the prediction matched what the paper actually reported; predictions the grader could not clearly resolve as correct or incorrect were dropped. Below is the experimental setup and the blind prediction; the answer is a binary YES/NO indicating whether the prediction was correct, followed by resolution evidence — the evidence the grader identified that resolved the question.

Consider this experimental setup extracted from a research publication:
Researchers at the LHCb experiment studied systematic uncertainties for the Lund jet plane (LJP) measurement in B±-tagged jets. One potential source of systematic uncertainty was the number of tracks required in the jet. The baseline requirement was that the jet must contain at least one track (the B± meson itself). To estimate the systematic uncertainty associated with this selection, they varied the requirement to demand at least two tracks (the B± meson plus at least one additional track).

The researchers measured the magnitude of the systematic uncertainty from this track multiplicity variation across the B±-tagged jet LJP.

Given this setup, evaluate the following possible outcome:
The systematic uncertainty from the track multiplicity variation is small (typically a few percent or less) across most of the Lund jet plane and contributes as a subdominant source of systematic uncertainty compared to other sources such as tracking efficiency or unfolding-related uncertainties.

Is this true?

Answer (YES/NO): NO